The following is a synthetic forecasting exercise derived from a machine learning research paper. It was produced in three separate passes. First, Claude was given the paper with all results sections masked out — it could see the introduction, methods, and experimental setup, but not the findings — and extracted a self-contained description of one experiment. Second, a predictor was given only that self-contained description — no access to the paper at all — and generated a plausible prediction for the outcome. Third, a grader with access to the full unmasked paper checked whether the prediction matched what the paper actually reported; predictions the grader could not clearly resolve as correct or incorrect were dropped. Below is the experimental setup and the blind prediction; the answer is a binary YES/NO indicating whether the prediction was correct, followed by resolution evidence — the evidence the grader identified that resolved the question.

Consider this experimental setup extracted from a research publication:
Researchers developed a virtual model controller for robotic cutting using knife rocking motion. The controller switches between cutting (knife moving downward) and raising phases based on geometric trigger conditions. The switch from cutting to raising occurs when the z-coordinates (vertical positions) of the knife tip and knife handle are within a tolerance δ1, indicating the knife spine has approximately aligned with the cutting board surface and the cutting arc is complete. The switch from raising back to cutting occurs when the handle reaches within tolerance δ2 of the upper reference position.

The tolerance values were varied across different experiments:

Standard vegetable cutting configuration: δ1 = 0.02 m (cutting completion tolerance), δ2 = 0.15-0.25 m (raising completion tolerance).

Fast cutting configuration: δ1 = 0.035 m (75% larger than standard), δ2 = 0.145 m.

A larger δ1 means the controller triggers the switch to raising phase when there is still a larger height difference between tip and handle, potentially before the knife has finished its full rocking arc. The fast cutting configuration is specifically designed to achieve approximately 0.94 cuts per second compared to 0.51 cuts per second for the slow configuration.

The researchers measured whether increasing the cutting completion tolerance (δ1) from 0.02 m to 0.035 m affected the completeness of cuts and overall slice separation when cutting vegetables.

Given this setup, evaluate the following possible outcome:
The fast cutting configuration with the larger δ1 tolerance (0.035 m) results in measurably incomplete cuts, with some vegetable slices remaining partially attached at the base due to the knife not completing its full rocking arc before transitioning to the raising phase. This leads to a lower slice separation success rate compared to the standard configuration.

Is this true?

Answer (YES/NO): NO